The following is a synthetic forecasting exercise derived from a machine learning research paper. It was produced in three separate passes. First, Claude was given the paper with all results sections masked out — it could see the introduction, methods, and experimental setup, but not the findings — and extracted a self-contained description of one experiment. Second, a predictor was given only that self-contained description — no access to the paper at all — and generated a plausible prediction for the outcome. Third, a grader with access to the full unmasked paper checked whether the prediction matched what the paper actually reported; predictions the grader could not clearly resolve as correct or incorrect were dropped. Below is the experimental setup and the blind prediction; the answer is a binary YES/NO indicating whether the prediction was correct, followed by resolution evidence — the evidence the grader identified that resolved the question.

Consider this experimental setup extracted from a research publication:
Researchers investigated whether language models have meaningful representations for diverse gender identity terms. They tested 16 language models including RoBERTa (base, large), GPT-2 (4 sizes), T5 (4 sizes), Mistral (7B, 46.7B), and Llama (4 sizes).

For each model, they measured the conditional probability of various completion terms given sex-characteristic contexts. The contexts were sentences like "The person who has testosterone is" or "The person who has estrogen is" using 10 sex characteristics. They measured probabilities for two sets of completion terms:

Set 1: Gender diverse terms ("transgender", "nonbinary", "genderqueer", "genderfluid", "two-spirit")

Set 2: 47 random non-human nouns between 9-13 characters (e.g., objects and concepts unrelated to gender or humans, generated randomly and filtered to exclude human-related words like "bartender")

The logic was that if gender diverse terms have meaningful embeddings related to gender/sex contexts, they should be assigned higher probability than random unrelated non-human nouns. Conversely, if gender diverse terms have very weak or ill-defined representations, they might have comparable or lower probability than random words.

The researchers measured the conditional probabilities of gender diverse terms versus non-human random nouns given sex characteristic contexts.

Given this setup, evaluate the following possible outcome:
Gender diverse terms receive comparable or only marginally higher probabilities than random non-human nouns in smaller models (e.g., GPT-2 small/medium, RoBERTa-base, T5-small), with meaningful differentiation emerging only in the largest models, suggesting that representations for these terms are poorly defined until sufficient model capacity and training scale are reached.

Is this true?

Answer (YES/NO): NO